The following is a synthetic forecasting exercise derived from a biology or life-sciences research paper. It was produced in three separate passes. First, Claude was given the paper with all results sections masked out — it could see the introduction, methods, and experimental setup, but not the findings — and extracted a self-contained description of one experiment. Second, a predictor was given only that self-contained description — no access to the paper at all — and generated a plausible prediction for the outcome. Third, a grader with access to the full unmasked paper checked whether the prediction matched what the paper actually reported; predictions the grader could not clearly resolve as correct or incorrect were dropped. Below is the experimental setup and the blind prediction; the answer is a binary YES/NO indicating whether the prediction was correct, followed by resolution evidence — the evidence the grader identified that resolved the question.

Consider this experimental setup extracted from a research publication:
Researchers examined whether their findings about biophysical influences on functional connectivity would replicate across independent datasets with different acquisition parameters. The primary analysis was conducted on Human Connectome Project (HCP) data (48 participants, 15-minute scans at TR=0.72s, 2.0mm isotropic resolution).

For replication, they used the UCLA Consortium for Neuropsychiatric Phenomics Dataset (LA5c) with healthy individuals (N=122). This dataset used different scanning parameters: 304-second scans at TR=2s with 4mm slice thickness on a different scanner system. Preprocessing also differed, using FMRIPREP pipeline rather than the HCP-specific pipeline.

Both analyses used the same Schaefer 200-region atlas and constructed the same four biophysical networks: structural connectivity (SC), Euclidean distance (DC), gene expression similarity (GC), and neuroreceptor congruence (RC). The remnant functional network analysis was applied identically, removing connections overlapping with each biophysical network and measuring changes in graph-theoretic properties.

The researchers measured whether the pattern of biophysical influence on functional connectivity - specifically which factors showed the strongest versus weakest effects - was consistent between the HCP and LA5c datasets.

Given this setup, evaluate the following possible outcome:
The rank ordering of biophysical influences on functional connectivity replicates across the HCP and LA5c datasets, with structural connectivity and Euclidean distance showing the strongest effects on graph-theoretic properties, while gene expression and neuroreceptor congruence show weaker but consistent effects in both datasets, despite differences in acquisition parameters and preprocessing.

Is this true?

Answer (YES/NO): NO